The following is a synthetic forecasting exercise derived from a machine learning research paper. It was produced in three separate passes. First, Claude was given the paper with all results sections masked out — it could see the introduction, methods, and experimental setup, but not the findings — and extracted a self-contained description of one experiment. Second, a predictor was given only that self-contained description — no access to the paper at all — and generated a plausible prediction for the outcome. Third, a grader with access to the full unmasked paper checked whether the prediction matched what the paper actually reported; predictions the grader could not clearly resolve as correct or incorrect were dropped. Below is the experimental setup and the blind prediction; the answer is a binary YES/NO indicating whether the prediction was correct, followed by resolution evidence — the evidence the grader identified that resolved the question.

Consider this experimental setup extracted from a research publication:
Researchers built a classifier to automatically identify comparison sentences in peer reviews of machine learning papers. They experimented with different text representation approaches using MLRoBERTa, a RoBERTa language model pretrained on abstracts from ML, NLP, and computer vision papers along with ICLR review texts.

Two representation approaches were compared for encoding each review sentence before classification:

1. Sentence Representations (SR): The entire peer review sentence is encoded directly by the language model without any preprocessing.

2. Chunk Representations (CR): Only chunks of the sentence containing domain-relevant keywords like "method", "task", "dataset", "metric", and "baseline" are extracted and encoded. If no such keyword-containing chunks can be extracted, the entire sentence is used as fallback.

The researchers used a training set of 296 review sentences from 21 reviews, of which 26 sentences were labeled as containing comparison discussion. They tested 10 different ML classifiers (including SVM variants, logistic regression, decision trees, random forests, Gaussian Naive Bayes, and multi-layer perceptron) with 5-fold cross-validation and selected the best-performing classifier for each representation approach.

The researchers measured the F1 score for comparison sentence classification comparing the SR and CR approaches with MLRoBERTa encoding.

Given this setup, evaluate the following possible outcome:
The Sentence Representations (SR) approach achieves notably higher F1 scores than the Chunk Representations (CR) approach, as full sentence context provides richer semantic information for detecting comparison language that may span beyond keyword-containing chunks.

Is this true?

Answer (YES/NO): NO